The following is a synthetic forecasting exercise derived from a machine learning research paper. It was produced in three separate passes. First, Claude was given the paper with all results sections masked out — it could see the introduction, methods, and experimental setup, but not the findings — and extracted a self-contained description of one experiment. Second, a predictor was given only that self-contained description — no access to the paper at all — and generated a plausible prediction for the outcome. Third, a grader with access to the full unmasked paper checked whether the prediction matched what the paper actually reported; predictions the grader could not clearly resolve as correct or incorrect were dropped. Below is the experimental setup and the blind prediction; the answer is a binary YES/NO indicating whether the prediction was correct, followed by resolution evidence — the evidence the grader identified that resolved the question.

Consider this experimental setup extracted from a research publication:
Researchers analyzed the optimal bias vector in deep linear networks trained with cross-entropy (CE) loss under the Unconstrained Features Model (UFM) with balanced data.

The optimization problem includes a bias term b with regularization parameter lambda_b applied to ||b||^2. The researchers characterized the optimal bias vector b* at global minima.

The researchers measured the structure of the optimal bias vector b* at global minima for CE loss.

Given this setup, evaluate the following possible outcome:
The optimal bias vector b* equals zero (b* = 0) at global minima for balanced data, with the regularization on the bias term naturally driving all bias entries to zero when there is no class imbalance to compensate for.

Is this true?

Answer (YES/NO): YES